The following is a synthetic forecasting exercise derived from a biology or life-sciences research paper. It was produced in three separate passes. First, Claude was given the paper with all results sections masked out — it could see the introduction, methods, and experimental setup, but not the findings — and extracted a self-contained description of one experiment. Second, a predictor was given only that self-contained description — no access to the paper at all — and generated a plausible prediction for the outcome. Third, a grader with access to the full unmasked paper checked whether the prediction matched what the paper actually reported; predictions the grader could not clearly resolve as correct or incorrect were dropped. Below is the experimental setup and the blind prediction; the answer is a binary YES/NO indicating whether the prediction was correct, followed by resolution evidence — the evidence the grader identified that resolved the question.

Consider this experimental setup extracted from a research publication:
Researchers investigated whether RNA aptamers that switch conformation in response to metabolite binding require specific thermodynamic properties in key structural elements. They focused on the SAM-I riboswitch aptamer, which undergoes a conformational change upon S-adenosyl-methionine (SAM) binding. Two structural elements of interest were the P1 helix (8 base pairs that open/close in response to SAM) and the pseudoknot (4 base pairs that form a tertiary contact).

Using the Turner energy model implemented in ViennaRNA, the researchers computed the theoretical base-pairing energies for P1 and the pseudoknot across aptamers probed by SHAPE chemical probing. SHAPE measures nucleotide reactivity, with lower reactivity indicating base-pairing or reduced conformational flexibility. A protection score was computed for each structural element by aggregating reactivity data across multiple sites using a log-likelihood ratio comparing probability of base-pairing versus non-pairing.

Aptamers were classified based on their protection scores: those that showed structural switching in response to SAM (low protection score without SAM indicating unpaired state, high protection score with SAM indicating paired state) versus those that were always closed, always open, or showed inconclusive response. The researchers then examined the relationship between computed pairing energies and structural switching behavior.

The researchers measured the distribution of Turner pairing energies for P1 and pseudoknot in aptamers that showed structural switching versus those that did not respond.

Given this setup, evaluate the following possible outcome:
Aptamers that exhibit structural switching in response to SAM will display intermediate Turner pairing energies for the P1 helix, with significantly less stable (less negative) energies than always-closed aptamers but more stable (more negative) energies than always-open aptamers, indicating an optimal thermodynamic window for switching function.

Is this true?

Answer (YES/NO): YES